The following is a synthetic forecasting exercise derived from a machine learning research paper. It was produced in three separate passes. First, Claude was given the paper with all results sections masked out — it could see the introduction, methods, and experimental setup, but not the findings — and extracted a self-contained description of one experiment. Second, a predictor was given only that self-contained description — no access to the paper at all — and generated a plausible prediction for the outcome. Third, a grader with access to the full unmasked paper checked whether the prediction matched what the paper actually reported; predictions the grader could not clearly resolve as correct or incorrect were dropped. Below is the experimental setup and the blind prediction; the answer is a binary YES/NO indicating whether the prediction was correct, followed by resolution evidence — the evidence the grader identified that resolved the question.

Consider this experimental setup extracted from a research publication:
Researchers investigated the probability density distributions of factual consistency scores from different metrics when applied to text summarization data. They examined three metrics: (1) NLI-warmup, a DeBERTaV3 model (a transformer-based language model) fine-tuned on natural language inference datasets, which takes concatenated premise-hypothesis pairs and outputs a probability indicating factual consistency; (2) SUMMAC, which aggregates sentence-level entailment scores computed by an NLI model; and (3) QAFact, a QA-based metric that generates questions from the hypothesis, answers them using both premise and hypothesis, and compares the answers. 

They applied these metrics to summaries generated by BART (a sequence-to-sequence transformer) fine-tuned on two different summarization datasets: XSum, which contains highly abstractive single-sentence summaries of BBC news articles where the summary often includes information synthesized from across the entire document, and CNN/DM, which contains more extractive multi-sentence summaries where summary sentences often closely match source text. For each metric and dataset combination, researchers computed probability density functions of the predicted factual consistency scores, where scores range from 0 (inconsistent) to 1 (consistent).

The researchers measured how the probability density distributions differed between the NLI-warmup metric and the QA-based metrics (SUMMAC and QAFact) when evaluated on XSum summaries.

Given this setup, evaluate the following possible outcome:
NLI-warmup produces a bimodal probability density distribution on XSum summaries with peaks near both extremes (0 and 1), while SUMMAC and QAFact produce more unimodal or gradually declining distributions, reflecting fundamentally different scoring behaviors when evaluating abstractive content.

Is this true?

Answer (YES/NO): YES